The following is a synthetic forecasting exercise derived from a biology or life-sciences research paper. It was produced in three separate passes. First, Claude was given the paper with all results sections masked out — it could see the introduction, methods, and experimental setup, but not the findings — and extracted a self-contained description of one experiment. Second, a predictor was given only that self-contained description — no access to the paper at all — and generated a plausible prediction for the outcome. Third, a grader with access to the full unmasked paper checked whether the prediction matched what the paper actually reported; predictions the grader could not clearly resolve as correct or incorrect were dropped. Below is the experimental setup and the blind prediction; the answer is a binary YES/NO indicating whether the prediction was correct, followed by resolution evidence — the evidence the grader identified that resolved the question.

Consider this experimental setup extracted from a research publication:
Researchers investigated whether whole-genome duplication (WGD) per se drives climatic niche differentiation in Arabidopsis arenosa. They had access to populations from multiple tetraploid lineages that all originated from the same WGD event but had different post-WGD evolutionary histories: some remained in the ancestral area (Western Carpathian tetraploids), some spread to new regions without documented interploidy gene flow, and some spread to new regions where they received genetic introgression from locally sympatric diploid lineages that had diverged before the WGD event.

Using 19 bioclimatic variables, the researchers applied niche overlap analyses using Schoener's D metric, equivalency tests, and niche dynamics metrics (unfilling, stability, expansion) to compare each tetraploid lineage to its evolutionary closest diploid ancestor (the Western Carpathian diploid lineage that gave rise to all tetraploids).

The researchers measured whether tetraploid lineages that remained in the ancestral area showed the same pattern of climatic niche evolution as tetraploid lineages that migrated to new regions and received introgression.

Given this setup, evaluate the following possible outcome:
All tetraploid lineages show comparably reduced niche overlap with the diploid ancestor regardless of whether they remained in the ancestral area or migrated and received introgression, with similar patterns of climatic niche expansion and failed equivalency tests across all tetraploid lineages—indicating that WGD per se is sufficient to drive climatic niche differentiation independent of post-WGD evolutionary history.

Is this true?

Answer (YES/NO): NO